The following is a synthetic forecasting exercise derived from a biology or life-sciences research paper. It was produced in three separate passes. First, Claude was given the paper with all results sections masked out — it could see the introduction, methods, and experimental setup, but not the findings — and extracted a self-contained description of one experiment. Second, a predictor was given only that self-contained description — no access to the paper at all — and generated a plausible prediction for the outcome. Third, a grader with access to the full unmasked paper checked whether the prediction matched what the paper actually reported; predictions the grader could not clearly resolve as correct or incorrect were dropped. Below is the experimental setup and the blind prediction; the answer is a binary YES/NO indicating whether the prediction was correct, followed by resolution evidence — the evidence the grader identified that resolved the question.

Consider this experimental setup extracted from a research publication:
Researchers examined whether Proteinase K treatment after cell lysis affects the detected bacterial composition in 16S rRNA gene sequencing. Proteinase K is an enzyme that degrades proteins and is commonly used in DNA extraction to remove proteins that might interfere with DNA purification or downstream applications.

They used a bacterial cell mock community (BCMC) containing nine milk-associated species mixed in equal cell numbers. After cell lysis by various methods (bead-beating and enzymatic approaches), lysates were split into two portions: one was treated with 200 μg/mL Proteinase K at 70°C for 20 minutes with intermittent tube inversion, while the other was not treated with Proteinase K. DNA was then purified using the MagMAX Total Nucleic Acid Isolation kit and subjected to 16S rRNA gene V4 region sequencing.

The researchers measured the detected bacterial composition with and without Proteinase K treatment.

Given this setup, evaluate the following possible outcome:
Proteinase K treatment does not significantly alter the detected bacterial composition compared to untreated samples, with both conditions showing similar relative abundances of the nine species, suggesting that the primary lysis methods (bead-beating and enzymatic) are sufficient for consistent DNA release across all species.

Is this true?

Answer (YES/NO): NO